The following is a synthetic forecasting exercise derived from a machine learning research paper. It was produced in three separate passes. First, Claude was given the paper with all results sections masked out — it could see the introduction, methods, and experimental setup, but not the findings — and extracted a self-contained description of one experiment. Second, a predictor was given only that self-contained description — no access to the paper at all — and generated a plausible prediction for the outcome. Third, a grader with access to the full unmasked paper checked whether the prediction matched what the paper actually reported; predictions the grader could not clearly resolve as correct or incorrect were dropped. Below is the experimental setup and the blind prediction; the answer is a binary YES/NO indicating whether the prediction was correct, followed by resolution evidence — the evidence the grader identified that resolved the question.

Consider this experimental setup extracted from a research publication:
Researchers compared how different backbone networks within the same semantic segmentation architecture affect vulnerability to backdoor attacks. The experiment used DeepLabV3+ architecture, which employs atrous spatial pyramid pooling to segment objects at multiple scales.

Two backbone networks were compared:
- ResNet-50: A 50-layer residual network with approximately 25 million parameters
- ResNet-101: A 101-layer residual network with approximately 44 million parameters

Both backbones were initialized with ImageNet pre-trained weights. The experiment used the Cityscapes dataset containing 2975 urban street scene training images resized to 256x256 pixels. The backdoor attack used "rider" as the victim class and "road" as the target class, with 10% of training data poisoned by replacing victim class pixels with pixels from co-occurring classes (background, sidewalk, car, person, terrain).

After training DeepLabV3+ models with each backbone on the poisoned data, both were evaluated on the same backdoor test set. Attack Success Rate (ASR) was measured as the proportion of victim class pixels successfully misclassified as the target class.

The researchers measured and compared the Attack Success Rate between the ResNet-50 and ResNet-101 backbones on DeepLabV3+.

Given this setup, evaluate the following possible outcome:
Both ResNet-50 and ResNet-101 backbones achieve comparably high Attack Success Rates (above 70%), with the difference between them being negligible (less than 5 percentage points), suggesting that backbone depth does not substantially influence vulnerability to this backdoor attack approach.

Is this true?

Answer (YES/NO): NO